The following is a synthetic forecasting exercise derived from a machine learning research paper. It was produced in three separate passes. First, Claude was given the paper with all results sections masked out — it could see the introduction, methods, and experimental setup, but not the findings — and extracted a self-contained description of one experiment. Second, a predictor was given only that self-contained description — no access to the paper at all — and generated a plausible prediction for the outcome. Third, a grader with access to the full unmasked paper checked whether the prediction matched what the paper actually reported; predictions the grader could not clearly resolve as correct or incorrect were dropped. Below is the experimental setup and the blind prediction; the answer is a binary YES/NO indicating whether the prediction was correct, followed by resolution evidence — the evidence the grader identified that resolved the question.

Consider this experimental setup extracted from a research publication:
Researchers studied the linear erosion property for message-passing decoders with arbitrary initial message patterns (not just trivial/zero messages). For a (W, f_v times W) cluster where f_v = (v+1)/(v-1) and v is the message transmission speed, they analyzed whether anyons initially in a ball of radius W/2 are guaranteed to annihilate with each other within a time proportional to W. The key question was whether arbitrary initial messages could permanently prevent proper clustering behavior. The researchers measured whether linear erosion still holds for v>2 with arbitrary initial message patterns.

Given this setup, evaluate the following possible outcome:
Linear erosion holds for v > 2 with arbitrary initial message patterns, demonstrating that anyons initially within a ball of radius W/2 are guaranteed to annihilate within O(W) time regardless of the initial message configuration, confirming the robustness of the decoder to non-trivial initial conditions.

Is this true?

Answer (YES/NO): YES